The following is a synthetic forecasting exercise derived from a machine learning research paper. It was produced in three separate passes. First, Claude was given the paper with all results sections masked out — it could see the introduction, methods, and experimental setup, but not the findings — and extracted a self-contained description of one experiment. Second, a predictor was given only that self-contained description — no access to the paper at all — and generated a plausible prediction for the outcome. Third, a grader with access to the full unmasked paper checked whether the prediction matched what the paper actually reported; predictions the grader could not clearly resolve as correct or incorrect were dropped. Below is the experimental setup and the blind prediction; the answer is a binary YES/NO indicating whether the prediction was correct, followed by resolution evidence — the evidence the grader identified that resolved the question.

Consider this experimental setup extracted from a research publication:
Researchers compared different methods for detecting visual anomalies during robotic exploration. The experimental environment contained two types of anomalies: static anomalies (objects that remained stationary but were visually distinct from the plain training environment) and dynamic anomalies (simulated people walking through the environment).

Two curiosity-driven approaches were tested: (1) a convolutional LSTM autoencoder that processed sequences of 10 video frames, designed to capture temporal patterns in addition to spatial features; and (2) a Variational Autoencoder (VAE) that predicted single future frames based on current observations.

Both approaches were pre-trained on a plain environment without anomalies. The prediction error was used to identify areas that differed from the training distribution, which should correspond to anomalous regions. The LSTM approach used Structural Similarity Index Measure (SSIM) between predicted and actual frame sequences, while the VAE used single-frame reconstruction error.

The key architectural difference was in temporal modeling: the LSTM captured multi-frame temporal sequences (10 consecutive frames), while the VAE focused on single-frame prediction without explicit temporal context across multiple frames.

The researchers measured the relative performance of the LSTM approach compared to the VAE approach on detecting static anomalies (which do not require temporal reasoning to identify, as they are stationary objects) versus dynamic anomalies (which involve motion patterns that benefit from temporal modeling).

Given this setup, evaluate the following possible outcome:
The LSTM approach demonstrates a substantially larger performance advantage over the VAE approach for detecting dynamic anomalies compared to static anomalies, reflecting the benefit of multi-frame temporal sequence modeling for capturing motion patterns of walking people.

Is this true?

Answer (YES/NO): YES